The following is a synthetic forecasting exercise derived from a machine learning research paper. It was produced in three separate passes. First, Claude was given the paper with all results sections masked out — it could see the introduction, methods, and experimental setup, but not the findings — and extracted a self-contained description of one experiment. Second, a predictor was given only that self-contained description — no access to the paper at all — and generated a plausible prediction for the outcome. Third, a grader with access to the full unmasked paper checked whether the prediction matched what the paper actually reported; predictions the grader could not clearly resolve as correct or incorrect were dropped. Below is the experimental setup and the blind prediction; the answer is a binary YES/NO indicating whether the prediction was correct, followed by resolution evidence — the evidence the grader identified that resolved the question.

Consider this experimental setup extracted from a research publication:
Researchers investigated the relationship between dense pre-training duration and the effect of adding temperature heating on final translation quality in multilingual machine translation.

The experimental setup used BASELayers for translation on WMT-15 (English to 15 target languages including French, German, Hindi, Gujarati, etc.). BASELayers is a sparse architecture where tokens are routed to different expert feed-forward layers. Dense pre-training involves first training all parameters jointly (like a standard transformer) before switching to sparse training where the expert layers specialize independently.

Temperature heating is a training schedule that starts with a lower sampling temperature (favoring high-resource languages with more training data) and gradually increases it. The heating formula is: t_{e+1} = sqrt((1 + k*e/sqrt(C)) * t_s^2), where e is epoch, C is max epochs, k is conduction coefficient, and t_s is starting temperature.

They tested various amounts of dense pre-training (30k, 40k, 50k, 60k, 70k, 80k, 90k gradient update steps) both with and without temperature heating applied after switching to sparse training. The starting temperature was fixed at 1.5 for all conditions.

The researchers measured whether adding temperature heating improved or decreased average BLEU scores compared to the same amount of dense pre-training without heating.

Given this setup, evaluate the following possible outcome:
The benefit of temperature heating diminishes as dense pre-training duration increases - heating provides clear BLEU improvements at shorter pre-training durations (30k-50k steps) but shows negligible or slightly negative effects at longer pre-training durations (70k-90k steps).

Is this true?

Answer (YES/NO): NO